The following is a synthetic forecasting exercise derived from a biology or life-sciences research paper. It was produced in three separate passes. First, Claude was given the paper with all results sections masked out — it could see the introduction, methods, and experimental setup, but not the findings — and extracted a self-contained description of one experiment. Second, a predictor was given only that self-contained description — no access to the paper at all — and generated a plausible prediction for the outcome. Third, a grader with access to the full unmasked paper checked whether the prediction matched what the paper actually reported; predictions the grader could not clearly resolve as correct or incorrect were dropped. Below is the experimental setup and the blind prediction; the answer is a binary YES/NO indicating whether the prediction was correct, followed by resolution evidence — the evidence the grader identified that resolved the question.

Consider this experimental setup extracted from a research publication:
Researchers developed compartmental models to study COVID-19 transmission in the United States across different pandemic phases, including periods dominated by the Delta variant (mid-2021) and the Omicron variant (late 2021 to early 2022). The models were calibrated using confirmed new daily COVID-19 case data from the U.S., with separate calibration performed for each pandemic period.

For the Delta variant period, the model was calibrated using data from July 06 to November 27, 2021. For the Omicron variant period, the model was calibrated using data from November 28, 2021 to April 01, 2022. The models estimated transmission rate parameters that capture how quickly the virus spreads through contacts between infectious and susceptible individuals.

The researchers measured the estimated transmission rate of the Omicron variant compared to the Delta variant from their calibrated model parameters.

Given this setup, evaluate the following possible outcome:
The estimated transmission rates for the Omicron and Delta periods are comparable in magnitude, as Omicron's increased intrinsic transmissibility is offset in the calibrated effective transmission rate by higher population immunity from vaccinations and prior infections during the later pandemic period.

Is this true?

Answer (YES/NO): NO